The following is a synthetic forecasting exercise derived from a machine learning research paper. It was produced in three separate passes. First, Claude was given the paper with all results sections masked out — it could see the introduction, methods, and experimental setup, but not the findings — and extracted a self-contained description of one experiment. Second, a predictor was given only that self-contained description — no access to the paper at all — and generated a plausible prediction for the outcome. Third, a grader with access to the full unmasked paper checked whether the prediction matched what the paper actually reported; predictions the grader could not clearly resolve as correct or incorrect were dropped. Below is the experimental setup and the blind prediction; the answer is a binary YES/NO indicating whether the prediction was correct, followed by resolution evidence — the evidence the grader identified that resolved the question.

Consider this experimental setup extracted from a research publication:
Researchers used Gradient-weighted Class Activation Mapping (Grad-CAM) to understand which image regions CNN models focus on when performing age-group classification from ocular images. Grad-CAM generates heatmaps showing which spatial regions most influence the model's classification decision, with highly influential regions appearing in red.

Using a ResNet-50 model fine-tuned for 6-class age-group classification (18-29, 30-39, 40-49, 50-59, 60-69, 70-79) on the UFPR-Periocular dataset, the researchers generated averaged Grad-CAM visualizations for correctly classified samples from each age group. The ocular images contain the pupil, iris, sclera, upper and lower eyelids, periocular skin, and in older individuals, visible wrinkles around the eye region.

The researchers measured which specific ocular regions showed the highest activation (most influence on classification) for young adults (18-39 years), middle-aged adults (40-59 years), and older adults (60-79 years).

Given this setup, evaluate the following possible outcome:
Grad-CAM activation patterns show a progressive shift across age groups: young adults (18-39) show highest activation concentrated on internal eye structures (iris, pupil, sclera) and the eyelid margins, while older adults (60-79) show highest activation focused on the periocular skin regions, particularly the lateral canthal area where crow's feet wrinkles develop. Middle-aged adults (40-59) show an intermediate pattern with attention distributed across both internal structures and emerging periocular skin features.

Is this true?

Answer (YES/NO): NO